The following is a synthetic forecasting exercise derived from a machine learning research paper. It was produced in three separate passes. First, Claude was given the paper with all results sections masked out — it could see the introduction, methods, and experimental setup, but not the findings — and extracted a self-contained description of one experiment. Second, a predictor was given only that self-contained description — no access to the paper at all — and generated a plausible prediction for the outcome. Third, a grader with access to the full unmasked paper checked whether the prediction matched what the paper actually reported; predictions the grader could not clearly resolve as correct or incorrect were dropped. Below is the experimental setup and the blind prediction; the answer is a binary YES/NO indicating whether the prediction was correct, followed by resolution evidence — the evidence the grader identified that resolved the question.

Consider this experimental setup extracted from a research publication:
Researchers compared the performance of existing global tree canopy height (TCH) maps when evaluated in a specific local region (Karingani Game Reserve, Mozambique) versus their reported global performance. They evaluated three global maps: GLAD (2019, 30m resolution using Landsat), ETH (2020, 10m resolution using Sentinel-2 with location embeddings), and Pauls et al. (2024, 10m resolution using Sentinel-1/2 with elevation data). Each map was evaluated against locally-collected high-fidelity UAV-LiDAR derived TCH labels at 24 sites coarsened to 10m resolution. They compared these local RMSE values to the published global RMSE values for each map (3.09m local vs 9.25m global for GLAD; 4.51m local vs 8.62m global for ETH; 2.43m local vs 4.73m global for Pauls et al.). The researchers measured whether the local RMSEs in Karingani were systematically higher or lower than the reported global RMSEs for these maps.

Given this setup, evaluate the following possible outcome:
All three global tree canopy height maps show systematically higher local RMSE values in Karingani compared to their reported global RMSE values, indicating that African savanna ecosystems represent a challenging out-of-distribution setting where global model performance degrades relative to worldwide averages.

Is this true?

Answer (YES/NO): NO